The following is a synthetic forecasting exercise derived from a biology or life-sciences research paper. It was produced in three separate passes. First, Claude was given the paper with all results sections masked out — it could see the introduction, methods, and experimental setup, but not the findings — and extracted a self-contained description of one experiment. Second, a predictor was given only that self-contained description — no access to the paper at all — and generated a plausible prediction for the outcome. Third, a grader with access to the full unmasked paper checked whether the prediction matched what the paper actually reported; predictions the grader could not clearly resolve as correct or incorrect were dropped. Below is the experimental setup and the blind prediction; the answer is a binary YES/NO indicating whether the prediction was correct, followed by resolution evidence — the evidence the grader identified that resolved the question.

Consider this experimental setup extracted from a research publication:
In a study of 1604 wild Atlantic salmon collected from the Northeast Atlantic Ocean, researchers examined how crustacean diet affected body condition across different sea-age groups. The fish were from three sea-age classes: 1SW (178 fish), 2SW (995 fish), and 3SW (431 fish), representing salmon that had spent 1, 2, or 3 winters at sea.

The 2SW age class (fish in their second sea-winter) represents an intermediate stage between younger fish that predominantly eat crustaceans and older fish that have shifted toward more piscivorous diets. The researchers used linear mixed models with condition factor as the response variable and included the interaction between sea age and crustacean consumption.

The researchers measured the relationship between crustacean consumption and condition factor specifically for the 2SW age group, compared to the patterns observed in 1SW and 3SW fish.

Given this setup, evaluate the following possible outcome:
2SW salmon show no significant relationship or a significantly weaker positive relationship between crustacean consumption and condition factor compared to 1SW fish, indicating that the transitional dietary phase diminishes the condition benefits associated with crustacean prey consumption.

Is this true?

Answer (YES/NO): NO